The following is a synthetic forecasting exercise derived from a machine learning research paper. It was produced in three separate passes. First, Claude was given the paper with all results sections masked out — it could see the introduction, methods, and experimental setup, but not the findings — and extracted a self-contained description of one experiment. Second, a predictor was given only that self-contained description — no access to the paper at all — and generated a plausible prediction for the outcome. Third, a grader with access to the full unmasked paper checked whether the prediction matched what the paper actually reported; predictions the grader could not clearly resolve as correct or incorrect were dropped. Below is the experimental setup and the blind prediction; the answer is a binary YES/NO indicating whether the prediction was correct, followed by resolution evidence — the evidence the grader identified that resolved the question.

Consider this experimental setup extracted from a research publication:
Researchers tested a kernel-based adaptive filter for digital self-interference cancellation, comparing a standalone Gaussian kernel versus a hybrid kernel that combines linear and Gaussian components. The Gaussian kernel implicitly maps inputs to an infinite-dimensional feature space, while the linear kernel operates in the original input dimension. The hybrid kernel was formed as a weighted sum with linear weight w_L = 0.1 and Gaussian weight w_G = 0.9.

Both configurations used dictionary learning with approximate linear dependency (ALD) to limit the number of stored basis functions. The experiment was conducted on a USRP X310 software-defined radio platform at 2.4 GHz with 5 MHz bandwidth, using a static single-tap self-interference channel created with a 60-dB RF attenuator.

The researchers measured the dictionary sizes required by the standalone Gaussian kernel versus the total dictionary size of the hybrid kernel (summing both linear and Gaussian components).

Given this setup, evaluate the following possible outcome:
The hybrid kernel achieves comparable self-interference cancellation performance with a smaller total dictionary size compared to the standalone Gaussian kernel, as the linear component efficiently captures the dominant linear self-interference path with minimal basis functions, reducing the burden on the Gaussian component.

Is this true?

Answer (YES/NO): YES